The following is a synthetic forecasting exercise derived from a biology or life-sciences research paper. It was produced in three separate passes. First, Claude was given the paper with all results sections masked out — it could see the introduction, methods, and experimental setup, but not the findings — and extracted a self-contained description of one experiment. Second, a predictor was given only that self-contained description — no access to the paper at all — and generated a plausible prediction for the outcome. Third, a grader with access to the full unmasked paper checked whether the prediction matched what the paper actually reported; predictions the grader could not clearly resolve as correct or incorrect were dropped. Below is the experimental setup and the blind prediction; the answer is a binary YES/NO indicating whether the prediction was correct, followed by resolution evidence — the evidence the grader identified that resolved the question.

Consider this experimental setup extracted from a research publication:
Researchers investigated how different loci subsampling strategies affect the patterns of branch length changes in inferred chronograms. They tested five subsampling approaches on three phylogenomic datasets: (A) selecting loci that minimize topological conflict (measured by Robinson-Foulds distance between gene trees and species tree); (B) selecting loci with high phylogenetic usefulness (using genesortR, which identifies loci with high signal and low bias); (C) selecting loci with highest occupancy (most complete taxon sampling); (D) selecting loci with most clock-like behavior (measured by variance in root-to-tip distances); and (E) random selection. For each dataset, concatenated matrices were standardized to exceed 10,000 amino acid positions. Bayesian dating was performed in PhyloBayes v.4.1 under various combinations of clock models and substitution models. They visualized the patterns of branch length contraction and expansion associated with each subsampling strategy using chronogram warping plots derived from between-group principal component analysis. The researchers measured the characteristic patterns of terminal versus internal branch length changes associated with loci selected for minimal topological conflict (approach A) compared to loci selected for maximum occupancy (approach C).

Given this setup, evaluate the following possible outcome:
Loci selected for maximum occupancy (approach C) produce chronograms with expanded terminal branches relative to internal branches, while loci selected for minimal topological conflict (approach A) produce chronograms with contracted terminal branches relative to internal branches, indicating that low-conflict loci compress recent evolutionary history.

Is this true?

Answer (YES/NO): YES